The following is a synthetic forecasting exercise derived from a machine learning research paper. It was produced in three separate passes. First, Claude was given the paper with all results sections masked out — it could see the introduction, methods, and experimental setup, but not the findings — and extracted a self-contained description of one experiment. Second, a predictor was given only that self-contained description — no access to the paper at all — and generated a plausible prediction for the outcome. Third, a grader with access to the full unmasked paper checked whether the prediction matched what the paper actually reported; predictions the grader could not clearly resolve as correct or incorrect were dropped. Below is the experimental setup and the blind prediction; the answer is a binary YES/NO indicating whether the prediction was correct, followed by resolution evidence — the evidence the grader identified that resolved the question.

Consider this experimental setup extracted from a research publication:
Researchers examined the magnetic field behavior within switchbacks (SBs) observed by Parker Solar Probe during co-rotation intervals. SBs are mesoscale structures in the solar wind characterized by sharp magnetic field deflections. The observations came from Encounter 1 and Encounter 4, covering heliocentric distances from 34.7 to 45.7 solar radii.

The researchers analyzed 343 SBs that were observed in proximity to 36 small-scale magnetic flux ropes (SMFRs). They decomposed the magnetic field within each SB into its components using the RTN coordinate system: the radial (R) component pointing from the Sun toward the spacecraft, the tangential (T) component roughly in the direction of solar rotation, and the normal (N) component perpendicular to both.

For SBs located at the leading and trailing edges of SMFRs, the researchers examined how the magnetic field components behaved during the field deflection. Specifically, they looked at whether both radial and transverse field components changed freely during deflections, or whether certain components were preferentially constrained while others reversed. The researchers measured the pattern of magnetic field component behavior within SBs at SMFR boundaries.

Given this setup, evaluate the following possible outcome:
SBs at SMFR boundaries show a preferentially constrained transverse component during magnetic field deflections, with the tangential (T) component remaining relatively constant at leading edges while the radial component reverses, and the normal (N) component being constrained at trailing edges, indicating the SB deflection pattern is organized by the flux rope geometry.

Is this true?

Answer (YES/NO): NO